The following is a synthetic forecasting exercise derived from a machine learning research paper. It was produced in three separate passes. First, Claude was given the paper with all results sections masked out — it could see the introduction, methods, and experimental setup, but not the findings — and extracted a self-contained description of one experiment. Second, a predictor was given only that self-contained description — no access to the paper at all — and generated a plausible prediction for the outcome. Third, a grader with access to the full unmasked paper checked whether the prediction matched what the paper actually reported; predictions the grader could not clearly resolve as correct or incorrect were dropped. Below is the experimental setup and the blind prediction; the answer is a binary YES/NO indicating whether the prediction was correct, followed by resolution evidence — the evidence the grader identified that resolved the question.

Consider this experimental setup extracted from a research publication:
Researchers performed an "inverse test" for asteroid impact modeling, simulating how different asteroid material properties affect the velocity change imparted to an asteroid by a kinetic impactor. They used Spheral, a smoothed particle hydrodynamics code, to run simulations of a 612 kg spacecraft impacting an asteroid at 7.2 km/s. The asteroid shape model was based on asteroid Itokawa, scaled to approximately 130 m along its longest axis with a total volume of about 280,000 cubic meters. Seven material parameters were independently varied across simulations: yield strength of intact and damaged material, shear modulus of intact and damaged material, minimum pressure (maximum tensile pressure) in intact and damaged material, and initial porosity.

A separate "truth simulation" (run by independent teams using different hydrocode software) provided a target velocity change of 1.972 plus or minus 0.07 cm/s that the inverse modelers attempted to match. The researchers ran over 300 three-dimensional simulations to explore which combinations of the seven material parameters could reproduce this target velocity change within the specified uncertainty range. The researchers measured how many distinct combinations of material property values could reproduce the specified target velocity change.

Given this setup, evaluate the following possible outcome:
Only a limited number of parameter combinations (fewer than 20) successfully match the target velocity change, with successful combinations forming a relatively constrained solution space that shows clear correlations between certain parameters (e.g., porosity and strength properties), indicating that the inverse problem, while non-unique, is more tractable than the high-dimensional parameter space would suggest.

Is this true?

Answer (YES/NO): NO